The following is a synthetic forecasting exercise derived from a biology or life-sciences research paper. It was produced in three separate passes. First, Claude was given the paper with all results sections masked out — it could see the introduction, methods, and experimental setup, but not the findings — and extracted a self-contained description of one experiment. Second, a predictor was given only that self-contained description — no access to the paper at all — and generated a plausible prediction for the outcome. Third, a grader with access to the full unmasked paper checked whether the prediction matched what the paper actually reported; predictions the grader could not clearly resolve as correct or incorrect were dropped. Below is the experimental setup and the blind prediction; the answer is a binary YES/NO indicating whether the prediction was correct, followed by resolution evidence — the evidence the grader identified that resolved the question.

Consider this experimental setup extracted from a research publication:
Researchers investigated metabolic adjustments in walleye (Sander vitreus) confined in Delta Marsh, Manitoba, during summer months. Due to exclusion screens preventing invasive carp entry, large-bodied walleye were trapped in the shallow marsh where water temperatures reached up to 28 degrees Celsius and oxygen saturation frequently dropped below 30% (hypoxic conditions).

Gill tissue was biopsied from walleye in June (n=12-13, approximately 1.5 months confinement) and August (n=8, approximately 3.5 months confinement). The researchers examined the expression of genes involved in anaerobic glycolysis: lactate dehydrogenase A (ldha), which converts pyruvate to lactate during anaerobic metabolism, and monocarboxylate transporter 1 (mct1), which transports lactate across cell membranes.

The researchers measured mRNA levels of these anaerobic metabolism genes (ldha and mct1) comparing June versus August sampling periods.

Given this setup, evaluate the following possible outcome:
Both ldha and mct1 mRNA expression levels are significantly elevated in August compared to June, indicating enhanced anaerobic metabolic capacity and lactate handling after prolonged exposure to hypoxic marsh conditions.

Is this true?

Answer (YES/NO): NO